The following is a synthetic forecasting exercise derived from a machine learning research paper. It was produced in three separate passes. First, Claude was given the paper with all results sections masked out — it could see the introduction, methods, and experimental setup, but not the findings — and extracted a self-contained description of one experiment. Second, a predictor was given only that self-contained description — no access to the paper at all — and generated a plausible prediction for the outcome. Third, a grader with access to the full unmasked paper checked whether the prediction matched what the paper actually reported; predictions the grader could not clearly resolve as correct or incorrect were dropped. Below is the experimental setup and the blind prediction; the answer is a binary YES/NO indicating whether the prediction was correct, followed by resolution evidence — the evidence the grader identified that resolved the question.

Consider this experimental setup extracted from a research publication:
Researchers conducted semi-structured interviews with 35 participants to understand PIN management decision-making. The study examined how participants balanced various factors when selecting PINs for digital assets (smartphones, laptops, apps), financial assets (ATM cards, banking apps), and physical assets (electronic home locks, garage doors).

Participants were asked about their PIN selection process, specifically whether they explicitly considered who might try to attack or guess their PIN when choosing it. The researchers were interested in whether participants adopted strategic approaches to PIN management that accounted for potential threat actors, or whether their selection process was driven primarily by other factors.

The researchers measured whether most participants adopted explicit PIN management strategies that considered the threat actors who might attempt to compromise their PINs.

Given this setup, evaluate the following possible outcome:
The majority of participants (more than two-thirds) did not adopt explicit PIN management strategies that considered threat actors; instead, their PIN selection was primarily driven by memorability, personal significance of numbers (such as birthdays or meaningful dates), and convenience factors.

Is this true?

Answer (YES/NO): YES